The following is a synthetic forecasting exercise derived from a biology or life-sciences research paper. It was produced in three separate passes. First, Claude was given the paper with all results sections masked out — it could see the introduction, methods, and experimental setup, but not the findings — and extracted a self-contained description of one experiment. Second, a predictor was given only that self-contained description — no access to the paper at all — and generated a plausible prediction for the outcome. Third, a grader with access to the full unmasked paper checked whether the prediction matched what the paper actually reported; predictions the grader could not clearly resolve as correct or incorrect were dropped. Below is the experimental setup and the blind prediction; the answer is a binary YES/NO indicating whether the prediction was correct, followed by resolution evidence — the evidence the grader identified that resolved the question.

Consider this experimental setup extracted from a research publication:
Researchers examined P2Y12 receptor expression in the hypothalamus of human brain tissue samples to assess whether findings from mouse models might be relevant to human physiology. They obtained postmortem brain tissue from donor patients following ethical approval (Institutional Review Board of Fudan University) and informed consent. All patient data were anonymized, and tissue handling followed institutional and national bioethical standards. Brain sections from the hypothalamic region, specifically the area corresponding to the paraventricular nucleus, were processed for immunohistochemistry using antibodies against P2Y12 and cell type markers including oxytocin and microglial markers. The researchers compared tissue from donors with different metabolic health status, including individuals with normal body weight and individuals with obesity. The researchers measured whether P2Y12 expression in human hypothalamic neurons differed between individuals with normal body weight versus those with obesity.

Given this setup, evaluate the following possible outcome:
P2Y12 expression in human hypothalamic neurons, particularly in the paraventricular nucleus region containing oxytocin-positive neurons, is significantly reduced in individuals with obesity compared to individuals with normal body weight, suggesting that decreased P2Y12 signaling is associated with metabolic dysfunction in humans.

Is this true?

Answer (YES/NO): NO